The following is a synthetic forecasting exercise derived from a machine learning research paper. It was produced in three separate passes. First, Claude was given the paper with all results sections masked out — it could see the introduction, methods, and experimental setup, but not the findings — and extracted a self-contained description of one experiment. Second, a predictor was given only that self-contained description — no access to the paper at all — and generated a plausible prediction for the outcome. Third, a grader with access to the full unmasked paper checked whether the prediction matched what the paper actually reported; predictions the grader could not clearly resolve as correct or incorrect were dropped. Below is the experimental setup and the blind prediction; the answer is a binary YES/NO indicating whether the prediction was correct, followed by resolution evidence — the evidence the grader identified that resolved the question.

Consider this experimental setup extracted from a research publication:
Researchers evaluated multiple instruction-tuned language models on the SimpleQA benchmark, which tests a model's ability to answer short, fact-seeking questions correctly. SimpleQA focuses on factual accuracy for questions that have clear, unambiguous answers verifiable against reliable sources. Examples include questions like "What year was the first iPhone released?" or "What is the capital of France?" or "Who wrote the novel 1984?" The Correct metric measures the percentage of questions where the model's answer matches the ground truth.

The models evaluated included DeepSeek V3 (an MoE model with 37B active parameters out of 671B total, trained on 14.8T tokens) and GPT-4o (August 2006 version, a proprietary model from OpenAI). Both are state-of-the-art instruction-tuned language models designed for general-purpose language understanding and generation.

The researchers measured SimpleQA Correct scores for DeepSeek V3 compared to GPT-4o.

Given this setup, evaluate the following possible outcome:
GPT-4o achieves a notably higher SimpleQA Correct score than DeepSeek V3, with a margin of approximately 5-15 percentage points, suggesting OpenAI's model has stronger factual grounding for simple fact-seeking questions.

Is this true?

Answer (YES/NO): YES